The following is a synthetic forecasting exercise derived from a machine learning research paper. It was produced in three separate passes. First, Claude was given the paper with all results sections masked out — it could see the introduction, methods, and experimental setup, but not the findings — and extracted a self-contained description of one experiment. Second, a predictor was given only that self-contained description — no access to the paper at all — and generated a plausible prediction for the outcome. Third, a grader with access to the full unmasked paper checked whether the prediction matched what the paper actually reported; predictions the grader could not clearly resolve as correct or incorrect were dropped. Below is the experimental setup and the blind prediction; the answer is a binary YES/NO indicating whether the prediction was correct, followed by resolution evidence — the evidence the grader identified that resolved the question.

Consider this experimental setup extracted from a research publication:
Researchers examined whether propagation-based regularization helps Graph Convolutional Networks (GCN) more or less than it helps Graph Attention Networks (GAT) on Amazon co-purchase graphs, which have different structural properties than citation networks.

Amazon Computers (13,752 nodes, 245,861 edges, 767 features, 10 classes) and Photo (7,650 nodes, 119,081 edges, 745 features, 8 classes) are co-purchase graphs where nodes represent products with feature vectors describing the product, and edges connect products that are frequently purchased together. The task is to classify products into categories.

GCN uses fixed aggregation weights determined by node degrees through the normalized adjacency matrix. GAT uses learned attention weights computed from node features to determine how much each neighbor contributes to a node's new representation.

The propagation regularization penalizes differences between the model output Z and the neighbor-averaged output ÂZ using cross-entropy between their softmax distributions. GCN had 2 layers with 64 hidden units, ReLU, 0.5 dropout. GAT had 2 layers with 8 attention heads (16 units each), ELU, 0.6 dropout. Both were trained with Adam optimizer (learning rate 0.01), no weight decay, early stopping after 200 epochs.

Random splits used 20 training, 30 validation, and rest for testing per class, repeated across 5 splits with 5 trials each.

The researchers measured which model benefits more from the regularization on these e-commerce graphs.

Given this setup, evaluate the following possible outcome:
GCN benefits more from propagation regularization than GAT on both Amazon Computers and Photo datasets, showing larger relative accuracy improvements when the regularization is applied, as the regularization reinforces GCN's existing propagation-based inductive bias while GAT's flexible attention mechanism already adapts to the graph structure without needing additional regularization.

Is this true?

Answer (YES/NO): NO